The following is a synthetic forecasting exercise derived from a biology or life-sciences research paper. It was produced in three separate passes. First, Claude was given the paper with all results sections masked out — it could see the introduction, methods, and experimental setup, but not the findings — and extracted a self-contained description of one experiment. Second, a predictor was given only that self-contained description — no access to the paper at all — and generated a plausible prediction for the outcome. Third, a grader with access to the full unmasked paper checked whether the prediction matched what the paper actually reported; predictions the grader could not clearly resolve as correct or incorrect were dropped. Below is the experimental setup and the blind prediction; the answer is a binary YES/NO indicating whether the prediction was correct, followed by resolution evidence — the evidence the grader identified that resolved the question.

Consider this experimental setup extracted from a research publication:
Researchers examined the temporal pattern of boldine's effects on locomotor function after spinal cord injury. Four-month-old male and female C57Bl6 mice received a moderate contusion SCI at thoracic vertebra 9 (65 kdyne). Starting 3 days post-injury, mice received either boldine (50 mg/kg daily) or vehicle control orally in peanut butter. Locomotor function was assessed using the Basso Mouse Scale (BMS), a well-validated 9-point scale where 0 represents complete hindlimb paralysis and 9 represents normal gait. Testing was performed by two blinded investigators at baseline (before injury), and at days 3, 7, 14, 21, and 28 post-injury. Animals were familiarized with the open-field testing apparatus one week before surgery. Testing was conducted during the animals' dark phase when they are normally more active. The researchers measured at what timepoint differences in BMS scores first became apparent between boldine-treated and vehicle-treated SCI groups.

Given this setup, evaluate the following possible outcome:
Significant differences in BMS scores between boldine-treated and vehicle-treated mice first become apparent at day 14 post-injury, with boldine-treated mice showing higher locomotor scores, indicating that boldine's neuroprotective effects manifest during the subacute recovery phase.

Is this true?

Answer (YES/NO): NO